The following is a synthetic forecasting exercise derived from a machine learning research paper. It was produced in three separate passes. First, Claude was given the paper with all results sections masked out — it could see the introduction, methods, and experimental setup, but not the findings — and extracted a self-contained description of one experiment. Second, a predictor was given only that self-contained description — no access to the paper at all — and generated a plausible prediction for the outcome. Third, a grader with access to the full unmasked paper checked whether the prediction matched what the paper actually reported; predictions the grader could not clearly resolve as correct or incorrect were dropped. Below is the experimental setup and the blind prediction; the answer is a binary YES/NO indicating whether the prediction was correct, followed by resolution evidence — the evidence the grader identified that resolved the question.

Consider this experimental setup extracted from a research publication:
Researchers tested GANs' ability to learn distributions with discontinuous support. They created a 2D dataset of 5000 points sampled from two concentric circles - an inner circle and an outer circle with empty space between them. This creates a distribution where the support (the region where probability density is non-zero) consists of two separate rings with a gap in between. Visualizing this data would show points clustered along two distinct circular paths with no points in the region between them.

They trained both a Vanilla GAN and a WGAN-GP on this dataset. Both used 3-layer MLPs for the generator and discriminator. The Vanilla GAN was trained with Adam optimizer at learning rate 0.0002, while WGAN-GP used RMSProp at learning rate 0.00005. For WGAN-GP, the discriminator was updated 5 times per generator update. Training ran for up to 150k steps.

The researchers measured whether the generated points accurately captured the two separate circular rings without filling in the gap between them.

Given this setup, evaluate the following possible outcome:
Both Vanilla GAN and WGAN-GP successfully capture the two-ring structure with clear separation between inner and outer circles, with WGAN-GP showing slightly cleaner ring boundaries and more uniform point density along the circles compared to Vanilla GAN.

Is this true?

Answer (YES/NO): NO